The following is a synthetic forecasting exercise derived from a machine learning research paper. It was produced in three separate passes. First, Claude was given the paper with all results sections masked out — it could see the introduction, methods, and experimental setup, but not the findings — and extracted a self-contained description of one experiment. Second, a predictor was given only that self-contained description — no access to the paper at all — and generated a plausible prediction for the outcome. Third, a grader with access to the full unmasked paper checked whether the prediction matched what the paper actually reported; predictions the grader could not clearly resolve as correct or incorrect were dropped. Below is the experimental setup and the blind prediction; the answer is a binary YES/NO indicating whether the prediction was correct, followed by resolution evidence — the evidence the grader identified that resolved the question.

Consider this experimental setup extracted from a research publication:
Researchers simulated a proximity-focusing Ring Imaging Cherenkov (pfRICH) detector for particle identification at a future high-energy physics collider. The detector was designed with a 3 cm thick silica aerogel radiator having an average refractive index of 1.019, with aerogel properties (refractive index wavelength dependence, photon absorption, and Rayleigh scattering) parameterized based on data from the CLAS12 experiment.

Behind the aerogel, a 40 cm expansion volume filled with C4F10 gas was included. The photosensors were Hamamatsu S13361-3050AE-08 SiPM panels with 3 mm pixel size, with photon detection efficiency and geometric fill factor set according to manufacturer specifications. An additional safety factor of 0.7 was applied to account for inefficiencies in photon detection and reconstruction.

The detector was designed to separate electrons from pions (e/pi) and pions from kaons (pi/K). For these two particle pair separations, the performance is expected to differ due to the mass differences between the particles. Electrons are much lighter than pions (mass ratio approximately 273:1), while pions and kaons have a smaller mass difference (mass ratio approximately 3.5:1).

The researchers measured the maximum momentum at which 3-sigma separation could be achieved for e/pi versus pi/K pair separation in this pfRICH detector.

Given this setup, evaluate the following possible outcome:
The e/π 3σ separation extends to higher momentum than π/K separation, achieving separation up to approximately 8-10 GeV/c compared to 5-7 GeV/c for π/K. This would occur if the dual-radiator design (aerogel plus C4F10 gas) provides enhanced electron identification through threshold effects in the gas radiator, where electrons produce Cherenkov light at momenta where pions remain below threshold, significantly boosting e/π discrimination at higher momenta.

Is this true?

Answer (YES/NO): NO